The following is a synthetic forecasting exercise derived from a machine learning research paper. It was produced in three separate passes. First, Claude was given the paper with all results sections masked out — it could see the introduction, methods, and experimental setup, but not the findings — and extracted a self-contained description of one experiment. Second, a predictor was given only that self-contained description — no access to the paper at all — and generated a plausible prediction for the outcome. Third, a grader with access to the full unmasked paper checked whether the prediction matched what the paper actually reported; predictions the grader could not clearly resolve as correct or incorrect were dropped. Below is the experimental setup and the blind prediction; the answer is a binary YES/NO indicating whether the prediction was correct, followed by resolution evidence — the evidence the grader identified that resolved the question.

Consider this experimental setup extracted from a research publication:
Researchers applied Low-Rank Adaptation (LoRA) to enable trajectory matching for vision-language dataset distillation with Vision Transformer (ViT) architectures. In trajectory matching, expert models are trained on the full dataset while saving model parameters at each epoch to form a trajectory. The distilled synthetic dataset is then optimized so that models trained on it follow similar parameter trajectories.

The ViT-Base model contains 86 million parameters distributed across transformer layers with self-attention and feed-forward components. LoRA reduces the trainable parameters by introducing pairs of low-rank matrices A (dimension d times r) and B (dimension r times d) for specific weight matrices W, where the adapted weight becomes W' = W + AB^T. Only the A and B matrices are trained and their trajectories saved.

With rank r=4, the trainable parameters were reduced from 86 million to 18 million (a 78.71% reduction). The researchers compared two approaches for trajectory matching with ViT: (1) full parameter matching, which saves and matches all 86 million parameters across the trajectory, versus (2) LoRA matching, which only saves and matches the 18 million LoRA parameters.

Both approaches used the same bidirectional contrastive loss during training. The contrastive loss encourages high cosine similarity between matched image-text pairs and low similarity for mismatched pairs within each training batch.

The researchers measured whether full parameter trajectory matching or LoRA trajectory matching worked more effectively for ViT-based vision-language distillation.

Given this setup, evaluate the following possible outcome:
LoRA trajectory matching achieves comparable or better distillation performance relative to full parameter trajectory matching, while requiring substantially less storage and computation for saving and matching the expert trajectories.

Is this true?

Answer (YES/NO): YES